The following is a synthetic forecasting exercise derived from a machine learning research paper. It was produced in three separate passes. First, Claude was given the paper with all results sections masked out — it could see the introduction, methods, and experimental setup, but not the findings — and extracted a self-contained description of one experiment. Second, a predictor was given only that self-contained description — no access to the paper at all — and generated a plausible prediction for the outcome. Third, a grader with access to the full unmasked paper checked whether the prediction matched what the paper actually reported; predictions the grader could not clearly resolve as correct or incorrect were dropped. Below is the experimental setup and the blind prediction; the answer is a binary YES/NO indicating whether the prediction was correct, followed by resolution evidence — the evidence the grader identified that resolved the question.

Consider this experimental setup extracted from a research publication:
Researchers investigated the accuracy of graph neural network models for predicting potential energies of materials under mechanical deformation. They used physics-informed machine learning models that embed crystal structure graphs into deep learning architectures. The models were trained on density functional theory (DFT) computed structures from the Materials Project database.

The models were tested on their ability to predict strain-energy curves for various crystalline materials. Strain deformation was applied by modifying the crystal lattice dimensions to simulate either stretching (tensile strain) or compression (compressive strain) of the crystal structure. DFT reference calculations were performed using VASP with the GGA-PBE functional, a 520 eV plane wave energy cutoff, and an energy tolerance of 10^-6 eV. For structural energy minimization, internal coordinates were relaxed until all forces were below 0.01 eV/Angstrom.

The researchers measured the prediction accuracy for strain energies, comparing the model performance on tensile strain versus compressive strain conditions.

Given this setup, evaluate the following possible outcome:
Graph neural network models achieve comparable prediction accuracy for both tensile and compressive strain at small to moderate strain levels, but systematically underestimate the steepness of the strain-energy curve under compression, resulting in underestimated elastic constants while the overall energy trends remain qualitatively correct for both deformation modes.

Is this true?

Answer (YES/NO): NO